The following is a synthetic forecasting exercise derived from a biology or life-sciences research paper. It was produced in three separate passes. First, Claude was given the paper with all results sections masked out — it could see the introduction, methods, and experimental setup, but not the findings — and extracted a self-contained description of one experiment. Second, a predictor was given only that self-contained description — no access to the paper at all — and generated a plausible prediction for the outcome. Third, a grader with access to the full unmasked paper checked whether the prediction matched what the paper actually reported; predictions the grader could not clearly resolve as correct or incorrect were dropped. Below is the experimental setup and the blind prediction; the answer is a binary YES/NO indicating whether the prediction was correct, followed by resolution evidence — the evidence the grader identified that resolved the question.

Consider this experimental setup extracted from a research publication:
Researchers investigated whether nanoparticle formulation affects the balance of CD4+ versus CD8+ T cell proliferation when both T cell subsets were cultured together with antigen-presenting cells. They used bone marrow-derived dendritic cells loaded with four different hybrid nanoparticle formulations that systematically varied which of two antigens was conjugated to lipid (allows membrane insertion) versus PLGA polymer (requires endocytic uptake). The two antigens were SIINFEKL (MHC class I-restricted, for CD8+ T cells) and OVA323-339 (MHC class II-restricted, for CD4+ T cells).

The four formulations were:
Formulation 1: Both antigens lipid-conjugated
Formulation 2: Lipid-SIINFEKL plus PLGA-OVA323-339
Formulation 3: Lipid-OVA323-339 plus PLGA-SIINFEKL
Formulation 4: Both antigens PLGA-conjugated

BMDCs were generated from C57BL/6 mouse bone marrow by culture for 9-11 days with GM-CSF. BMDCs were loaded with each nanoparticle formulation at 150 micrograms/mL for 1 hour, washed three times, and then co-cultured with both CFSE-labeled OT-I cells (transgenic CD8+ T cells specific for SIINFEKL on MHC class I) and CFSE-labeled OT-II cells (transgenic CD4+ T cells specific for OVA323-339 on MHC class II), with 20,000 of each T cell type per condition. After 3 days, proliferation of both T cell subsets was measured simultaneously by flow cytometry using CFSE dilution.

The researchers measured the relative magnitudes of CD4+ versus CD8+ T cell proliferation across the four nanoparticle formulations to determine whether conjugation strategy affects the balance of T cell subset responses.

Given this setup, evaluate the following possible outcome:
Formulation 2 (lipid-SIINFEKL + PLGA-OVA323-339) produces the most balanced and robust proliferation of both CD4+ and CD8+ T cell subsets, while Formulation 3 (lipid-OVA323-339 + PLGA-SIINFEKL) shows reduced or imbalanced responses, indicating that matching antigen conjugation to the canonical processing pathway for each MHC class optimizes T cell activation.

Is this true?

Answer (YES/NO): NO